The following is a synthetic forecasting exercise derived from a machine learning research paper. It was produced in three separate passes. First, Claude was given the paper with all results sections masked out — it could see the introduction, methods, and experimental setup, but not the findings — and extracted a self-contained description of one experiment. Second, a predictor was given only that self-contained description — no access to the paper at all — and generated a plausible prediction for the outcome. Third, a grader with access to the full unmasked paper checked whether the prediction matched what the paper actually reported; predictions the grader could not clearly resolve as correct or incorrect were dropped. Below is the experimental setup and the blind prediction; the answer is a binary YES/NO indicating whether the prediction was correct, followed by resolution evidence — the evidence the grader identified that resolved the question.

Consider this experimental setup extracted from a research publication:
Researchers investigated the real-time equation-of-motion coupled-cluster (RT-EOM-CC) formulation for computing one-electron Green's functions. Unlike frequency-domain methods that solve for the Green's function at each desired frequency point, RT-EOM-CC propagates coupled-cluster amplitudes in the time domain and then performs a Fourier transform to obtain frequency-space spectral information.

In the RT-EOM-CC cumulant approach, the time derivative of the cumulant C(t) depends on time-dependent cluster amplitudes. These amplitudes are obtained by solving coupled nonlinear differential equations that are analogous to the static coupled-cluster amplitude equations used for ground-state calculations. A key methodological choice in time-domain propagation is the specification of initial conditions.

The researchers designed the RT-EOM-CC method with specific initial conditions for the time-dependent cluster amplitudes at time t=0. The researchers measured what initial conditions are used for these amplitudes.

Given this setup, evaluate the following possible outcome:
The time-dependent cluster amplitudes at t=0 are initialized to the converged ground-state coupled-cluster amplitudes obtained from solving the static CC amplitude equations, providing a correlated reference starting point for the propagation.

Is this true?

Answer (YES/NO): NO